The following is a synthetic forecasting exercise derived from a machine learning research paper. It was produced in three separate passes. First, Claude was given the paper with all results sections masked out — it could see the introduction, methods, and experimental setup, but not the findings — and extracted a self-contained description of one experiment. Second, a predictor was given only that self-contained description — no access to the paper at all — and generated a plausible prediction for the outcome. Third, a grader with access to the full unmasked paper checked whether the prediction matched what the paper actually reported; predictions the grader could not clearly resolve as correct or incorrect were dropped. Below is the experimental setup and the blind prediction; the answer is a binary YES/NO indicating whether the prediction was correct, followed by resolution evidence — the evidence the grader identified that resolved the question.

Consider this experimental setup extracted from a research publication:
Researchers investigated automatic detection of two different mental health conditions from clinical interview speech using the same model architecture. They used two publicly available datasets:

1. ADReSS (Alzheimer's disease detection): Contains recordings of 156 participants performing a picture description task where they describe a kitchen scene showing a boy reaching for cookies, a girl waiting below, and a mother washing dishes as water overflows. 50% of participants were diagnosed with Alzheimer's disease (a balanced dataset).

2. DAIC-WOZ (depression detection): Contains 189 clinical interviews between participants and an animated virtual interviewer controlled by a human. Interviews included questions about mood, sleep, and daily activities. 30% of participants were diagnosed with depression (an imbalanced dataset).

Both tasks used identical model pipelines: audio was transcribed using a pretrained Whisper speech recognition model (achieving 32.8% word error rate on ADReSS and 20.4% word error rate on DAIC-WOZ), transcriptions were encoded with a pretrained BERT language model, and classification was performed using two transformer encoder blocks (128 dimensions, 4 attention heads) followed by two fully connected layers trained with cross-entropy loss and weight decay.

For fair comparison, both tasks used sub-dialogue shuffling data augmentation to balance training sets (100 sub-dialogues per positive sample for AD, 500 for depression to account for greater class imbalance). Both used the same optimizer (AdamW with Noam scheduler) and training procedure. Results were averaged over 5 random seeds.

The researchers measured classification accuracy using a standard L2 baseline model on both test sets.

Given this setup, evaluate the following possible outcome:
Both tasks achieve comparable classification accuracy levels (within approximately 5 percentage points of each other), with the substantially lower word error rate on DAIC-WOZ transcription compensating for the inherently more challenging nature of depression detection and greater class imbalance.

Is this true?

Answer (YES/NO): NO